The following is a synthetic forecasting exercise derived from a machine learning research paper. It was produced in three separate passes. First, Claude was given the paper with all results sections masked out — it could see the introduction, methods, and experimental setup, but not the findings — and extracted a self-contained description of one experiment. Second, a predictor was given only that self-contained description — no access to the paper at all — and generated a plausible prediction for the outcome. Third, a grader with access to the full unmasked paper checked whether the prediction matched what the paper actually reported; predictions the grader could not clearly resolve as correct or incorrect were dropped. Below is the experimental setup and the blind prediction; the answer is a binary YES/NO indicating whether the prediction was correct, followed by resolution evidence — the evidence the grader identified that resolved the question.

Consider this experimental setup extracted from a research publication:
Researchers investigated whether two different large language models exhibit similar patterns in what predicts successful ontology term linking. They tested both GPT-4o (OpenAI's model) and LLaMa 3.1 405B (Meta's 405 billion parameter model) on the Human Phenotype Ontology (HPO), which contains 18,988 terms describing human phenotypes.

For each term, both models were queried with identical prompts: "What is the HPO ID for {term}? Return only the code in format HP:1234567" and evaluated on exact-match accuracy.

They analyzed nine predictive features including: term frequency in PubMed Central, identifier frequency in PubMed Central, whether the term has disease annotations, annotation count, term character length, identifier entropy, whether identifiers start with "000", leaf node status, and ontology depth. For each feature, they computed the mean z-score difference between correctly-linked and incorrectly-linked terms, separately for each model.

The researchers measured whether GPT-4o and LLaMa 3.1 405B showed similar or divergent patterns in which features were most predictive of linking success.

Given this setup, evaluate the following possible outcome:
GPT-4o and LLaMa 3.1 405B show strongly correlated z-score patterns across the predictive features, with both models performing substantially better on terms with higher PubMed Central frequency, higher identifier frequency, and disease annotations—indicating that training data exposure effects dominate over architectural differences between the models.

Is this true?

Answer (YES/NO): YES